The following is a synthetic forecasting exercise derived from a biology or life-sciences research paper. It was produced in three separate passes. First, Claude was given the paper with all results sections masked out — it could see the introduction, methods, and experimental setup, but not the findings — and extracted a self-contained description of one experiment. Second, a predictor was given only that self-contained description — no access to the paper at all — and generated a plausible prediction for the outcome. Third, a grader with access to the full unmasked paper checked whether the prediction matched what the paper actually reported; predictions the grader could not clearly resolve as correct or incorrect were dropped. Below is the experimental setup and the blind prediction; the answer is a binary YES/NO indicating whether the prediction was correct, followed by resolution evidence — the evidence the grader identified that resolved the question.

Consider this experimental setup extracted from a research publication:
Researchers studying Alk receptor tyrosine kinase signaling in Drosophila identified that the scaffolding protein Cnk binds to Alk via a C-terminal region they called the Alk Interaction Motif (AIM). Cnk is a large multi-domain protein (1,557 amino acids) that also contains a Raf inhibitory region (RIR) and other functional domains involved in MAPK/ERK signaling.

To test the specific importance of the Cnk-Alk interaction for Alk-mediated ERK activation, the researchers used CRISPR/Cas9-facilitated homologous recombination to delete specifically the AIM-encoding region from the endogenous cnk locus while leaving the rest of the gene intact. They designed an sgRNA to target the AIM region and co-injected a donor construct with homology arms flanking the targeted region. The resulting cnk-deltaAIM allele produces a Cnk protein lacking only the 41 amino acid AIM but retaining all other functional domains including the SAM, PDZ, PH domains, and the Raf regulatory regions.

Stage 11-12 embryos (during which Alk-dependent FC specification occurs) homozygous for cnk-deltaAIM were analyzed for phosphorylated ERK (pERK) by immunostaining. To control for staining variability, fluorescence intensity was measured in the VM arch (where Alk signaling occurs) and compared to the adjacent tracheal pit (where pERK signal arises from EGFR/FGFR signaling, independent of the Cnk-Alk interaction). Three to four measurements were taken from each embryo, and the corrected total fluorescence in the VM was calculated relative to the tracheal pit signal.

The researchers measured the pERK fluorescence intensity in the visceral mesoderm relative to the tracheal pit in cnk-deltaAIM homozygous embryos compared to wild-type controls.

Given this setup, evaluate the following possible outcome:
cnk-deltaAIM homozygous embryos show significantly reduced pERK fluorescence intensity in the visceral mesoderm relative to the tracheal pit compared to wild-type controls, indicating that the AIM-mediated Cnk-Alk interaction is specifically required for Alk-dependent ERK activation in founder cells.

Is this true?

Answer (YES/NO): YES